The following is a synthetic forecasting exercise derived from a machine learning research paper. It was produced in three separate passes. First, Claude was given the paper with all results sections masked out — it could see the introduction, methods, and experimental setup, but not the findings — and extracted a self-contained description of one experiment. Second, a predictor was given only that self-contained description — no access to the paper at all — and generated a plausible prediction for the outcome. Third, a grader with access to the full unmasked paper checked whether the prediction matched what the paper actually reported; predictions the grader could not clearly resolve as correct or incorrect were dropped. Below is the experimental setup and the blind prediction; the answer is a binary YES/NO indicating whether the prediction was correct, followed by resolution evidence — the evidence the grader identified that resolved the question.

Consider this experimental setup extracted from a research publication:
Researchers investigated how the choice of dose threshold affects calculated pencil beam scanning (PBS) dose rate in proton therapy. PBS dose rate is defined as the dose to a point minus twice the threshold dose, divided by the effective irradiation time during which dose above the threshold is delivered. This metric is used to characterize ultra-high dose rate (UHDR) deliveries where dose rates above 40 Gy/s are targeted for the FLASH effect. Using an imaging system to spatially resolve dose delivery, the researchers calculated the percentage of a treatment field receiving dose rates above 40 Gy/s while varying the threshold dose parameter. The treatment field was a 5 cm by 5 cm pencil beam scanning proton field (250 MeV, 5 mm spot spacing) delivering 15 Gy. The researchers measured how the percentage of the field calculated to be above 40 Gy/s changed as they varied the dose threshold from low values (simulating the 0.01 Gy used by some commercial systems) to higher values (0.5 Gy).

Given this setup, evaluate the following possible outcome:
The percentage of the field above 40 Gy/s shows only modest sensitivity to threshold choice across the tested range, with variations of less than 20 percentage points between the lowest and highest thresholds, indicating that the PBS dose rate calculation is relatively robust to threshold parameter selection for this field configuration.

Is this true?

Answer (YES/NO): NO